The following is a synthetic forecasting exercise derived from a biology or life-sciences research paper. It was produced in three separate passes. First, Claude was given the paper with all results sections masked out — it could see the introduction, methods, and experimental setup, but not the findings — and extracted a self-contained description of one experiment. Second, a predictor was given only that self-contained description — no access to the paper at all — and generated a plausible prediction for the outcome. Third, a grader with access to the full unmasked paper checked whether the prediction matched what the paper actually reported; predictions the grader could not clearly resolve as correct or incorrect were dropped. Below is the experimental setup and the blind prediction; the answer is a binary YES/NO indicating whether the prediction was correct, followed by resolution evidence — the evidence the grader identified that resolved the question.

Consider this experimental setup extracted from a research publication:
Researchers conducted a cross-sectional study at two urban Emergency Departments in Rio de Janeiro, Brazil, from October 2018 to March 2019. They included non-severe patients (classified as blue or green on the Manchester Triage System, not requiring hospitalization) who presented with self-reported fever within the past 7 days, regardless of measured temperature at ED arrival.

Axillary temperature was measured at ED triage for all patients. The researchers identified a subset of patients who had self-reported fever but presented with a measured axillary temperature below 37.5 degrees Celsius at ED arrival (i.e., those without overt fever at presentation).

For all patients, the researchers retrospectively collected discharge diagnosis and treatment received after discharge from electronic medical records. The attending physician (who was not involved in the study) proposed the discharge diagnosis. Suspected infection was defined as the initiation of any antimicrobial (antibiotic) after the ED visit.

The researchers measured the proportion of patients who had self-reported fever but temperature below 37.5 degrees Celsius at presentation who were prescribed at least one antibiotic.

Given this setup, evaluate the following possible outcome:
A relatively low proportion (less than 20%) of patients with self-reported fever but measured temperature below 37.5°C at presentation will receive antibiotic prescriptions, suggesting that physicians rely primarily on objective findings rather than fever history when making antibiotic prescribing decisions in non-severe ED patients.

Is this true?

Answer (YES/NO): NO